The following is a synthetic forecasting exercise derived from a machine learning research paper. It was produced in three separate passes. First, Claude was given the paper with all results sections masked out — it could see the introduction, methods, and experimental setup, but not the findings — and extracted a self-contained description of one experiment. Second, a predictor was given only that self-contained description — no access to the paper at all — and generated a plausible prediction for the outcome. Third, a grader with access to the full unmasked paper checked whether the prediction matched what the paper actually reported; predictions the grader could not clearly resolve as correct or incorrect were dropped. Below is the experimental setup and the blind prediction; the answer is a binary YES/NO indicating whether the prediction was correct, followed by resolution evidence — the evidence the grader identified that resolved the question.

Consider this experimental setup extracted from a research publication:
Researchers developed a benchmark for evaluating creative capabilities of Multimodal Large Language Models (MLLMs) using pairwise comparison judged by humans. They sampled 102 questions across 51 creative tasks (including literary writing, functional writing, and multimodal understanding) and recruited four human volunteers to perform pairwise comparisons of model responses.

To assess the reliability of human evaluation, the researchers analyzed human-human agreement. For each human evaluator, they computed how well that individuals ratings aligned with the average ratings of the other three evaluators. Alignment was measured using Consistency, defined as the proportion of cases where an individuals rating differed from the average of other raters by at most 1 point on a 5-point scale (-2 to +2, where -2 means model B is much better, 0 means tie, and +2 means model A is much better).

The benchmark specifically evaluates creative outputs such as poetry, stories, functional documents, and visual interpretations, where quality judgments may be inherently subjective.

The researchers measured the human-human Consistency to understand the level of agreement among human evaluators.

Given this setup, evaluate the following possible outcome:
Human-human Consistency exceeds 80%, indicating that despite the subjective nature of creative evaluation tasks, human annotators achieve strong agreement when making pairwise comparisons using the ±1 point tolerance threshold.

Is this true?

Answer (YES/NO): NO